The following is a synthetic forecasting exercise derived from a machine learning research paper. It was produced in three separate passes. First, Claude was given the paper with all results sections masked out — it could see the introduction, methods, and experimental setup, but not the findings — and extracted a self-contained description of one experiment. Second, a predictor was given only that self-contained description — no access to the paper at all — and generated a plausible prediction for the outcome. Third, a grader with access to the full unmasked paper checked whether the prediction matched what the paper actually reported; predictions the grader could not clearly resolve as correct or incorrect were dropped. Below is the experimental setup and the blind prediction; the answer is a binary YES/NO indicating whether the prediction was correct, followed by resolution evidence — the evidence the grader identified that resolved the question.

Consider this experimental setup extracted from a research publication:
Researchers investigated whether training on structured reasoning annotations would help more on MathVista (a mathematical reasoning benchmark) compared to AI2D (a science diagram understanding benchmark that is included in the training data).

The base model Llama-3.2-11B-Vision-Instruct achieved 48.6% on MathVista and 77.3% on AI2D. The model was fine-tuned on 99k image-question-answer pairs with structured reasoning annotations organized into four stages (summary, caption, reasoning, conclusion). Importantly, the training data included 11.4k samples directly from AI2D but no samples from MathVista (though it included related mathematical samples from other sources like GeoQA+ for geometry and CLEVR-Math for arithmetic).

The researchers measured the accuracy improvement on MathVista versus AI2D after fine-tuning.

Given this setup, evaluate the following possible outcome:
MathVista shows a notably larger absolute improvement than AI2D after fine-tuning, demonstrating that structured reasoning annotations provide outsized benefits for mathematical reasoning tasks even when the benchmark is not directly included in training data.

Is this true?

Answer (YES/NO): YES